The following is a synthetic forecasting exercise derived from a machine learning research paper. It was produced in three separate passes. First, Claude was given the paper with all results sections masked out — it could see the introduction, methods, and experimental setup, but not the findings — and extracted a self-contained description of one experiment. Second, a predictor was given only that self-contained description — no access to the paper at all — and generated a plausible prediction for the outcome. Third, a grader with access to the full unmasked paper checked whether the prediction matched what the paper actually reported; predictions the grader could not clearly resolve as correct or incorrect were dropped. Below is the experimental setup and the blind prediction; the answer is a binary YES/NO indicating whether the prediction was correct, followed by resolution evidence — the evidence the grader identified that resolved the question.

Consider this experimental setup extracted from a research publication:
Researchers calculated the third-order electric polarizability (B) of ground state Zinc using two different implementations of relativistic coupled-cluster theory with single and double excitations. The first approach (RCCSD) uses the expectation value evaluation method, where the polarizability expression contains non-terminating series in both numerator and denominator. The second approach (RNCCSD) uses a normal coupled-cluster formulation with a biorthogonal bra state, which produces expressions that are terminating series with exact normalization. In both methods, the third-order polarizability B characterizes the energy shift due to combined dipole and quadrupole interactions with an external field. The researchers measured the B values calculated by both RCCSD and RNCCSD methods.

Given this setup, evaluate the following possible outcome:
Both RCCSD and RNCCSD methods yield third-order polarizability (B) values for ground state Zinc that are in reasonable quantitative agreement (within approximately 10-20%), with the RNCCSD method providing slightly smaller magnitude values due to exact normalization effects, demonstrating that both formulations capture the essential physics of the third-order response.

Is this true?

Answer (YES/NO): NO